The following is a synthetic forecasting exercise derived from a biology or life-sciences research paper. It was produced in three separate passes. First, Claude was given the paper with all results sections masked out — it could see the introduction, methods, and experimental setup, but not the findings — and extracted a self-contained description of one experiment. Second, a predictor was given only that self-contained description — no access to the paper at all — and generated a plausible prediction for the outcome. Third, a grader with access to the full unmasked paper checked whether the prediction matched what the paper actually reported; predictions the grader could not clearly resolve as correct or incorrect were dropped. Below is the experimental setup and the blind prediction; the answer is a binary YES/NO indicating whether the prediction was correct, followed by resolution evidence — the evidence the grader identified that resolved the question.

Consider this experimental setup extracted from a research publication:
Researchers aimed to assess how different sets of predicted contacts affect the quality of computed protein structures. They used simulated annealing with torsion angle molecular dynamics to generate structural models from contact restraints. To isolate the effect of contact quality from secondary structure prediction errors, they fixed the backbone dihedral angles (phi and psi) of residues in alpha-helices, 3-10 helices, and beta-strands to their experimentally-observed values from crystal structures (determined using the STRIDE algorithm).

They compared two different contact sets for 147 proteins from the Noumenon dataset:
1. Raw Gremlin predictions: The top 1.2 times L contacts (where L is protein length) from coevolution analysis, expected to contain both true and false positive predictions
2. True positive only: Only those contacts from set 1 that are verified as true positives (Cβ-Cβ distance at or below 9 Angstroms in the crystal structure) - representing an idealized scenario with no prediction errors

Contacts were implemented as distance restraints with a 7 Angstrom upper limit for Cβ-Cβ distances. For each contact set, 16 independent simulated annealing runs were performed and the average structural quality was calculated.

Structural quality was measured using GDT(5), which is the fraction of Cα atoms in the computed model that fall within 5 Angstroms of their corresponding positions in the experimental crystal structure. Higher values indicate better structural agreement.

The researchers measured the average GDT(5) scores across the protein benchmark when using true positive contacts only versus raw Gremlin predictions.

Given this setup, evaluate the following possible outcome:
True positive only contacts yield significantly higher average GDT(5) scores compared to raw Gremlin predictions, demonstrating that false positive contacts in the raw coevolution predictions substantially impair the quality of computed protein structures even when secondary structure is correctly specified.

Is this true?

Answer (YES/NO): YES